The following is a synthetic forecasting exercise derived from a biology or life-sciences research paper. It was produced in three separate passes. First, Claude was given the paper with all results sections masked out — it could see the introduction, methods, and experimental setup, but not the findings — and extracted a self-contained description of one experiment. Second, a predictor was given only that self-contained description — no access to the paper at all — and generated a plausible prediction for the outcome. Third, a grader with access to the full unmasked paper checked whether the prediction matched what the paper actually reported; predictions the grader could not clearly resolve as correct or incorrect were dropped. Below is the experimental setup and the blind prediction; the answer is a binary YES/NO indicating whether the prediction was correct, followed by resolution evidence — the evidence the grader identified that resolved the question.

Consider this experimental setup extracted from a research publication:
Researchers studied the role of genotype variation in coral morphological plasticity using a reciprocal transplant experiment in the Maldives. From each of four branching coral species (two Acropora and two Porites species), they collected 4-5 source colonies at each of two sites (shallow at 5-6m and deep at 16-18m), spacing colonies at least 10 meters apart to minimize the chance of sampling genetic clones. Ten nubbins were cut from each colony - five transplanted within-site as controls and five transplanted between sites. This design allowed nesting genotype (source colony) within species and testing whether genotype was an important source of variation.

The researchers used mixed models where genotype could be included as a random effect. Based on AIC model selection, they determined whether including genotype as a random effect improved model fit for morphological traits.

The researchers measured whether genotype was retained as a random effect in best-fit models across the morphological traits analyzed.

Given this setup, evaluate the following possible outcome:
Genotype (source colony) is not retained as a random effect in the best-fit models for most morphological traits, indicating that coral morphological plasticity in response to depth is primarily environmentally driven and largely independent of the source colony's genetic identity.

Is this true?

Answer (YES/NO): NO